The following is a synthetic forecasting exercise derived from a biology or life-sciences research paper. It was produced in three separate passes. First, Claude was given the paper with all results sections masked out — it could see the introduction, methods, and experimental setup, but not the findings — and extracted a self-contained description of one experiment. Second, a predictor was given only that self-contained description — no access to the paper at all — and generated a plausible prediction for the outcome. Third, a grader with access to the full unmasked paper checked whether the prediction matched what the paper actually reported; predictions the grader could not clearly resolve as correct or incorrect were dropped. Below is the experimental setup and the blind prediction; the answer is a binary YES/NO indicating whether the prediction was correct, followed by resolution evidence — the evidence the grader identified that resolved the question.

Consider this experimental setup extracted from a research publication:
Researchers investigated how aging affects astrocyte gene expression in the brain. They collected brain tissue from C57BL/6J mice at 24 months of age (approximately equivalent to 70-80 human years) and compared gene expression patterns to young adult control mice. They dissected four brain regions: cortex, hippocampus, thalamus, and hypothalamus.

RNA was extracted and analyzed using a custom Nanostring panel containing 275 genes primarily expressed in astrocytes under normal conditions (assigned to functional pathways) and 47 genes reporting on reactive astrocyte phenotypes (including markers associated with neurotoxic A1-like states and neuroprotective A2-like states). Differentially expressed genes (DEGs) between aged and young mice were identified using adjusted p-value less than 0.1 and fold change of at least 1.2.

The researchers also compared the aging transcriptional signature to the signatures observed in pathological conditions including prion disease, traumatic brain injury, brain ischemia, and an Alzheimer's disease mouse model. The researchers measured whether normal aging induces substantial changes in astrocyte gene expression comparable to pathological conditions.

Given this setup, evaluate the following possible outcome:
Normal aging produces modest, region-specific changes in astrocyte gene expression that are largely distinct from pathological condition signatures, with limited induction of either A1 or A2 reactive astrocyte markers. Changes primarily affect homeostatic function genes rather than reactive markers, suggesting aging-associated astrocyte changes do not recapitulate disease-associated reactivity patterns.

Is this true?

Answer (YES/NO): NO